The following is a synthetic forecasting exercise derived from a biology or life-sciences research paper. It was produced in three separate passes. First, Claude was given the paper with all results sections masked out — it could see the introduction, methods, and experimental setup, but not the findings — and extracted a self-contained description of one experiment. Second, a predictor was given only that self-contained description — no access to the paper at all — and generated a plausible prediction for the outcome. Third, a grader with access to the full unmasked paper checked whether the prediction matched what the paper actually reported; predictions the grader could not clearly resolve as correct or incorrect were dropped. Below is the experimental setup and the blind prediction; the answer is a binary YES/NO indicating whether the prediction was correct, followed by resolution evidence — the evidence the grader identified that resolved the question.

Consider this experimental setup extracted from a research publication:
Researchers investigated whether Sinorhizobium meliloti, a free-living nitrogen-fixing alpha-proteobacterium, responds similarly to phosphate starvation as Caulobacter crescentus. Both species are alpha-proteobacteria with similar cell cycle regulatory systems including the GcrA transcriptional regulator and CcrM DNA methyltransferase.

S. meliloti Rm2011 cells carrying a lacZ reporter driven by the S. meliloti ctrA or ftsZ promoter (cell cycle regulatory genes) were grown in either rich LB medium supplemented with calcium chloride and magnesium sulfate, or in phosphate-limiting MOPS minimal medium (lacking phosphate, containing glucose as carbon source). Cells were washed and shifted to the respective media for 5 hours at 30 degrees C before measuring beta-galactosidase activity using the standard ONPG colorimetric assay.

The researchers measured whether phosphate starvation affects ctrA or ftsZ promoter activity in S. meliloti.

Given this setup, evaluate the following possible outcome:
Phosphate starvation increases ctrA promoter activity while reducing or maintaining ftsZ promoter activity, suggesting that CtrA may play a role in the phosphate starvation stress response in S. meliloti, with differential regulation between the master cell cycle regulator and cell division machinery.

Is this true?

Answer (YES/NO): NO